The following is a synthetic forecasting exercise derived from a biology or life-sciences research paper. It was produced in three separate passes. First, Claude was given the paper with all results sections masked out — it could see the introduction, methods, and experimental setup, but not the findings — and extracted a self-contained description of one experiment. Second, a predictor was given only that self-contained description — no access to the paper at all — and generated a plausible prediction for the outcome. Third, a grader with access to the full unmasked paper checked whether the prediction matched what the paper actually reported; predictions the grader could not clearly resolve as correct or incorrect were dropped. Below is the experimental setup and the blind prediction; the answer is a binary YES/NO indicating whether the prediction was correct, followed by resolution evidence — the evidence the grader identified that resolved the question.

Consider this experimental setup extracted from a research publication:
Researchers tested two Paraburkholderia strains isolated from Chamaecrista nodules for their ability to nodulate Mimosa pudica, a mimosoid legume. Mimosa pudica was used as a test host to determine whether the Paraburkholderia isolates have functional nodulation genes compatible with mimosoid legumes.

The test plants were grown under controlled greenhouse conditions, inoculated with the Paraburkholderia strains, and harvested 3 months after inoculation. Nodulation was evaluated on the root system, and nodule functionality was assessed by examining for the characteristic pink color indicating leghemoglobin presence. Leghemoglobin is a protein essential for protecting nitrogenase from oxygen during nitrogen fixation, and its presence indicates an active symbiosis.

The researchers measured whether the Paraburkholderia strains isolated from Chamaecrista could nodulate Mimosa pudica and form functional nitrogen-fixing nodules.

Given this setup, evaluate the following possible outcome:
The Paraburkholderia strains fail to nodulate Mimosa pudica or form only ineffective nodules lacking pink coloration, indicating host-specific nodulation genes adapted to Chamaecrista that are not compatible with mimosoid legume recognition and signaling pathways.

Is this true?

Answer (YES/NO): YES